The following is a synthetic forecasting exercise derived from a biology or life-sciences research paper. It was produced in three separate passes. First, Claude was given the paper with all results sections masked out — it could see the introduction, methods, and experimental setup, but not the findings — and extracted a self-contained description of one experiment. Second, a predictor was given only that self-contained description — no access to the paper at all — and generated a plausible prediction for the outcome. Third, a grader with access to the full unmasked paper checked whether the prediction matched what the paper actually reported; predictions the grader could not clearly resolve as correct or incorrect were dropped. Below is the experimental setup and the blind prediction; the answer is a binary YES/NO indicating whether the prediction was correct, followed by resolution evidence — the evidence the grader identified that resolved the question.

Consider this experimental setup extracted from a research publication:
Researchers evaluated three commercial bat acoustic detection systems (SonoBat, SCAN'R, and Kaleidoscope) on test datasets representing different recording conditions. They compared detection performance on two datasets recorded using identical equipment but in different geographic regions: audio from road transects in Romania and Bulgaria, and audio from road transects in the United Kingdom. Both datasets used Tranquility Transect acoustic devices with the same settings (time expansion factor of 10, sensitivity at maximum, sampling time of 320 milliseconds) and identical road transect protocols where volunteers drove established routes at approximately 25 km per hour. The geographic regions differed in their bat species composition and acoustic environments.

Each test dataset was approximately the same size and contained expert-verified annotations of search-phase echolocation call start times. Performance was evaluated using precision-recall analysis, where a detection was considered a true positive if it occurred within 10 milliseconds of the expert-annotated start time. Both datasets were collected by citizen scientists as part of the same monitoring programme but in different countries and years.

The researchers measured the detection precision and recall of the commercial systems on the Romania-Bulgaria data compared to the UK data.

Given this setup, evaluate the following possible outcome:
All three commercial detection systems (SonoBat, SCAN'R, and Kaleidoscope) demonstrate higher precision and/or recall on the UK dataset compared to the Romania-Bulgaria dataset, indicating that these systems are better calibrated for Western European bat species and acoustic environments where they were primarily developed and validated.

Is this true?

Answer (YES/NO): NO